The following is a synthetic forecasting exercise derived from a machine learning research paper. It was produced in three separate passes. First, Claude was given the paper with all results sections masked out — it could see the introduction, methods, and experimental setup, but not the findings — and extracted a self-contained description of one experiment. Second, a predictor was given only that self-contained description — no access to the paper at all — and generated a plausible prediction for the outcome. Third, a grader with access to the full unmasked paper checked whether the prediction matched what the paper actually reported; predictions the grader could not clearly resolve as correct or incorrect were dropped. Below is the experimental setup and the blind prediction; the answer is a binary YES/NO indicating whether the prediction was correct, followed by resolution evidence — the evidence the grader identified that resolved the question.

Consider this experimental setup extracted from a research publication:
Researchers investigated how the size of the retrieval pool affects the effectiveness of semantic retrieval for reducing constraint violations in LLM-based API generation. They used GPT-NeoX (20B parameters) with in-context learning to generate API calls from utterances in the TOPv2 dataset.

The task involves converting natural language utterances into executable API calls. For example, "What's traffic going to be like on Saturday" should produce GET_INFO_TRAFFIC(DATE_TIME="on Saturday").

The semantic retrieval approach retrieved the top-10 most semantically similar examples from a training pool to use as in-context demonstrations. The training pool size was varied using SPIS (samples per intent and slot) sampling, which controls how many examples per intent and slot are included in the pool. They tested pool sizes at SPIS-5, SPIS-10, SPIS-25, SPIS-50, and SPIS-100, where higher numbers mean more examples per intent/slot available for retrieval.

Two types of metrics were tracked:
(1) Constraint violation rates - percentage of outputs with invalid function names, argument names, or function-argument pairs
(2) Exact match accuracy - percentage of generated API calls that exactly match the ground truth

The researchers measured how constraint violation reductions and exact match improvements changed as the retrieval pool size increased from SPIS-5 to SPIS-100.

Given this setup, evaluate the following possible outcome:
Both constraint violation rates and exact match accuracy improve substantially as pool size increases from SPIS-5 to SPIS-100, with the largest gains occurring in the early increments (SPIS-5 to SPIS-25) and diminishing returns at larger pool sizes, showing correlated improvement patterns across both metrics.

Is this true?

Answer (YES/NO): NO